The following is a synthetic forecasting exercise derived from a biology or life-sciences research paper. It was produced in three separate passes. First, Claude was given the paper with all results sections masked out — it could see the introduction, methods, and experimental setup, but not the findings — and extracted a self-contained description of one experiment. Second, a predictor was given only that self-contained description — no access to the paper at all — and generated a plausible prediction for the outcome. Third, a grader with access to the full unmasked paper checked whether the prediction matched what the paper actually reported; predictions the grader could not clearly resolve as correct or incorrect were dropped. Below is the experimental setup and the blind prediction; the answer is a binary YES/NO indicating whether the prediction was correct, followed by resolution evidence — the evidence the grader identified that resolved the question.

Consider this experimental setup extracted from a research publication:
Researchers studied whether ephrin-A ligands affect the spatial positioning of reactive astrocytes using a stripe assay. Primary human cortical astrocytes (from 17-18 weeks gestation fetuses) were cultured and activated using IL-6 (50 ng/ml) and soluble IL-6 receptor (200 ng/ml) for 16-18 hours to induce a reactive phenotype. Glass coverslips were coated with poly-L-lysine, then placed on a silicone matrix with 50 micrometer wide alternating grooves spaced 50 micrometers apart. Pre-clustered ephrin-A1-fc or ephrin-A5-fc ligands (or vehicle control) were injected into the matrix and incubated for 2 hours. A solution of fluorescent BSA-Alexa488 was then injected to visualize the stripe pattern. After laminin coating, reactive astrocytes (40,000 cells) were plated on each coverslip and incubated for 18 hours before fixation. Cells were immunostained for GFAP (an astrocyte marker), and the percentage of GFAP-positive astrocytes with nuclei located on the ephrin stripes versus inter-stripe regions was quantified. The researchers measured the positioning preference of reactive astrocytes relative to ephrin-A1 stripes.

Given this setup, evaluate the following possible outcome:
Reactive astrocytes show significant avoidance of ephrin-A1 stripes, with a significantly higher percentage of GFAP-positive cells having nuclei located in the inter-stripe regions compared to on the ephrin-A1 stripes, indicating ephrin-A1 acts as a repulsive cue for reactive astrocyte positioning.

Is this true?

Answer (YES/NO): YES